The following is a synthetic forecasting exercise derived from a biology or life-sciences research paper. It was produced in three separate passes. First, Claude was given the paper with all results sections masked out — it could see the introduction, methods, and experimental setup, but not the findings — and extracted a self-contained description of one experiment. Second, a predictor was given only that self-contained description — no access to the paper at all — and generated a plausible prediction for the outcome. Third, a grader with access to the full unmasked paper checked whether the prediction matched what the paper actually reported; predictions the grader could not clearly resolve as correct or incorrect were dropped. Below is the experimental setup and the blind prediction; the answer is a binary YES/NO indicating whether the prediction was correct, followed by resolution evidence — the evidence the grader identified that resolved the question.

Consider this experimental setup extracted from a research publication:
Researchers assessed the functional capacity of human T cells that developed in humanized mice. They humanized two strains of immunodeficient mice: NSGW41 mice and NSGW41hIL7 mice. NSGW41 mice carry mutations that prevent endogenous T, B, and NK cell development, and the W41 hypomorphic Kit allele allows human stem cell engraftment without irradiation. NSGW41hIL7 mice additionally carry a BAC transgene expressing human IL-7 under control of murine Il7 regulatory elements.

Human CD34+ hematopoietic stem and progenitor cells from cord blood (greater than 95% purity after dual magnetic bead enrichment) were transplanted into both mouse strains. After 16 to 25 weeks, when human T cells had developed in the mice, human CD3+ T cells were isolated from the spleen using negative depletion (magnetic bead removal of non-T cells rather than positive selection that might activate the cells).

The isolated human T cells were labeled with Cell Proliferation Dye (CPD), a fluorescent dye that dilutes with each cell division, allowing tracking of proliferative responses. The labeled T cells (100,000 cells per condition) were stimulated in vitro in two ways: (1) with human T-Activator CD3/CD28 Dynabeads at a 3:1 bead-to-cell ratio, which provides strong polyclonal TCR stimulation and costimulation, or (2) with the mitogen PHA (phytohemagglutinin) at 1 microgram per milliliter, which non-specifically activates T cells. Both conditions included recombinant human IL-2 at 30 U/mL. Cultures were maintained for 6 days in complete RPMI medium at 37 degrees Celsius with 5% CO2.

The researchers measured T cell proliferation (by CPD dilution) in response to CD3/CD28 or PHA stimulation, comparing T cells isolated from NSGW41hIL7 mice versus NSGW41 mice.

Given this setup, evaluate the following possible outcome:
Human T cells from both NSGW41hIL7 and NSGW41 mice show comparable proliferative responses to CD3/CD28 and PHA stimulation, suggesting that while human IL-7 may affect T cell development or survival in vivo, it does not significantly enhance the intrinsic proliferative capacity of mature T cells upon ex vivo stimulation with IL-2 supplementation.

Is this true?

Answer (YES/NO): NO